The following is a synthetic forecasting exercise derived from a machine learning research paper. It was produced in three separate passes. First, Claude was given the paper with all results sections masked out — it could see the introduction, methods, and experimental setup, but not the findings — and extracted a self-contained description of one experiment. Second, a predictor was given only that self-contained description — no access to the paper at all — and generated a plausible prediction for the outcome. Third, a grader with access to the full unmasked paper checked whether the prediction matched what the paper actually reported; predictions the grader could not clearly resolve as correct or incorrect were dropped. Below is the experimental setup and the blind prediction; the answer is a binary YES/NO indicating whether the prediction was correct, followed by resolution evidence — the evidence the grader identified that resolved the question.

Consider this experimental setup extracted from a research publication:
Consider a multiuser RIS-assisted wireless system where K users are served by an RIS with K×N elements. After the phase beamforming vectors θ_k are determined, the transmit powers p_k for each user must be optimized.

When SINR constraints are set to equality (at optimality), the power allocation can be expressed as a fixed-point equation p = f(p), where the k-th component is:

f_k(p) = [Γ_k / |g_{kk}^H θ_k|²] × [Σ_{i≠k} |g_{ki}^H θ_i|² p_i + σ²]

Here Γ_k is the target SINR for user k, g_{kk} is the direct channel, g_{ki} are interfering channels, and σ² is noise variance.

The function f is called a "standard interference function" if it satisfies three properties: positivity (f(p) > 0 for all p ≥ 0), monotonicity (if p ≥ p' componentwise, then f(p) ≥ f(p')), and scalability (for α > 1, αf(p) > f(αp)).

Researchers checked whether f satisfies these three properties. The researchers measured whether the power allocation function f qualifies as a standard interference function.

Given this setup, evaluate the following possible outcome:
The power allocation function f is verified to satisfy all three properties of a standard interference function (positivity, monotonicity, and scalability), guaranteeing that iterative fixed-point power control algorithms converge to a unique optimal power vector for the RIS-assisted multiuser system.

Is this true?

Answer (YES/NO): YES